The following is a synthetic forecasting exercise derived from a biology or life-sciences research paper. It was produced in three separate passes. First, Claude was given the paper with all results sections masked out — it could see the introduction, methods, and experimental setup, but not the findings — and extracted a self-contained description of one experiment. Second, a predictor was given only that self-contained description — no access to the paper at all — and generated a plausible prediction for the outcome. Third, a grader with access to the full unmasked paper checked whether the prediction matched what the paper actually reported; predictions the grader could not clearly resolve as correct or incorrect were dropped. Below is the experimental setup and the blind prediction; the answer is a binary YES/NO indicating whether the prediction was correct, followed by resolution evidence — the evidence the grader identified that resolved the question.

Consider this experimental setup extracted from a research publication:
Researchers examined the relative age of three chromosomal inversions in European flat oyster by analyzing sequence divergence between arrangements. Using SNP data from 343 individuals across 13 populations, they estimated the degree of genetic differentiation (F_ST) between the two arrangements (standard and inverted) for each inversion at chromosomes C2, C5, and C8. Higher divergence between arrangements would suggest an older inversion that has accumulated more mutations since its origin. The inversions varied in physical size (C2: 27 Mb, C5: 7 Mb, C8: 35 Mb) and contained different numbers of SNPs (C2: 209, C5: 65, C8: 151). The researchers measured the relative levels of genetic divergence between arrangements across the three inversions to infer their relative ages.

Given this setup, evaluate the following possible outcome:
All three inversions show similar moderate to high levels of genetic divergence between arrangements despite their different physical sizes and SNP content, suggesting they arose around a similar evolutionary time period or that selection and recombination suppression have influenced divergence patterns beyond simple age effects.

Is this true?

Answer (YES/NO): YES